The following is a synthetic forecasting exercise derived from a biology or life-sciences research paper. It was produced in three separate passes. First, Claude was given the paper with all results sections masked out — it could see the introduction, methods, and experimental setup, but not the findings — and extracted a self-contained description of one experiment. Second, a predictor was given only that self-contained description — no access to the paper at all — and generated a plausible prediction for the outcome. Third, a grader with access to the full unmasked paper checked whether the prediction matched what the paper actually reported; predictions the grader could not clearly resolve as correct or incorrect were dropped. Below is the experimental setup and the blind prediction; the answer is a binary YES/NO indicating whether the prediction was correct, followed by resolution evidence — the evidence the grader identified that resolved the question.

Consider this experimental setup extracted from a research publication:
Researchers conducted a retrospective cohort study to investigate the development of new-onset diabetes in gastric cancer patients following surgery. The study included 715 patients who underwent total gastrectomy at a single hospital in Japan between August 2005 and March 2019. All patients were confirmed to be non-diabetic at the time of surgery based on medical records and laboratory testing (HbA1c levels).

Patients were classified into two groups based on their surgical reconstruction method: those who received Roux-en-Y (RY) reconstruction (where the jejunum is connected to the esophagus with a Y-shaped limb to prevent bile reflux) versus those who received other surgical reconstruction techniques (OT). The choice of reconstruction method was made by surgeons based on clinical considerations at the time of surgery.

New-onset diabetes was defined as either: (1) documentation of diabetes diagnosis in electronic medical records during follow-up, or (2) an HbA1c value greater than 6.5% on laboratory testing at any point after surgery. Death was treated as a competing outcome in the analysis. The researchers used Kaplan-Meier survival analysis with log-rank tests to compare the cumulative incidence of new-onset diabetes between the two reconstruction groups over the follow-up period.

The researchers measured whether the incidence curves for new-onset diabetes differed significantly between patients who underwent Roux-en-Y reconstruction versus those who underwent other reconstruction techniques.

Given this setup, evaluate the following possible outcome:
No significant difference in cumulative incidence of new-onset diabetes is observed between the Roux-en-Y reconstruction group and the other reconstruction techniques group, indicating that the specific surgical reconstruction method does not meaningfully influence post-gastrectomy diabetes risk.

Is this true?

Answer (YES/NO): NO